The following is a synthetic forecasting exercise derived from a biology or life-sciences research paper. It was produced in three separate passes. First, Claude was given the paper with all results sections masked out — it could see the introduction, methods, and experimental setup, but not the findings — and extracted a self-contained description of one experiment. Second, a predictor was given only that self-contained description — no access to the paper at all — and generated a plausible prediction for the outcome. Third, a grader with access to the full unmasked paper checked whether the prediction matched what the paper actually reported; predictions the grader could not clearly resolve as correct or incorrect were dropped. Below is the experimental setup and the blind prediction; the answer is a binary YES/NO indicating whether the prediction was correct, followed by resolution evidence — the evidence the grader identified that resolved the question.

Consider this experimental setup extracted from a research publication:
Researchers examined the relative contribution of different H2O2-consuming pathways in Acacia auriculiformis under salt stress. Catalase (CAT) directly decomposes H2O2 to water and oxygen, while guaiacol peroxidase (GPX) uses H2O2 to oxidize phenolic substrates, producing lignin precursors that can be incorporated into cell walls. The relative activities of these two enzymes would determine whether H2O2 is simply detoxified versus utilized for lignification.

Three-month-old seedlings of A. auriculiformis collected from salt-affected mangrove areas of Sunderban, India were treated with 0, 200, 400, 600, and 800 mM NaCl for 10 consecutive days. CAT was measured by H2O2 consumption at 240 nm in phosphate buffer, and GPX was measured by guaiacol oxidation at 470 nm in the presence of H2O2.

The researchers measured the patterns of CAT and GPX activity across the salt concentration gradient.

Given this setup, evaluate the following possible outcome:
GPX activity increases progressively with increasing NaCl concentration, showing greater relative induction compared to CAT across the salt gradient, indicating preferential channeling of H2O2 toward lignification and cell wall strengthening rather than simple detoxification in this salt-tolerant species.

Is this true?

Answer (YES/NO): YES